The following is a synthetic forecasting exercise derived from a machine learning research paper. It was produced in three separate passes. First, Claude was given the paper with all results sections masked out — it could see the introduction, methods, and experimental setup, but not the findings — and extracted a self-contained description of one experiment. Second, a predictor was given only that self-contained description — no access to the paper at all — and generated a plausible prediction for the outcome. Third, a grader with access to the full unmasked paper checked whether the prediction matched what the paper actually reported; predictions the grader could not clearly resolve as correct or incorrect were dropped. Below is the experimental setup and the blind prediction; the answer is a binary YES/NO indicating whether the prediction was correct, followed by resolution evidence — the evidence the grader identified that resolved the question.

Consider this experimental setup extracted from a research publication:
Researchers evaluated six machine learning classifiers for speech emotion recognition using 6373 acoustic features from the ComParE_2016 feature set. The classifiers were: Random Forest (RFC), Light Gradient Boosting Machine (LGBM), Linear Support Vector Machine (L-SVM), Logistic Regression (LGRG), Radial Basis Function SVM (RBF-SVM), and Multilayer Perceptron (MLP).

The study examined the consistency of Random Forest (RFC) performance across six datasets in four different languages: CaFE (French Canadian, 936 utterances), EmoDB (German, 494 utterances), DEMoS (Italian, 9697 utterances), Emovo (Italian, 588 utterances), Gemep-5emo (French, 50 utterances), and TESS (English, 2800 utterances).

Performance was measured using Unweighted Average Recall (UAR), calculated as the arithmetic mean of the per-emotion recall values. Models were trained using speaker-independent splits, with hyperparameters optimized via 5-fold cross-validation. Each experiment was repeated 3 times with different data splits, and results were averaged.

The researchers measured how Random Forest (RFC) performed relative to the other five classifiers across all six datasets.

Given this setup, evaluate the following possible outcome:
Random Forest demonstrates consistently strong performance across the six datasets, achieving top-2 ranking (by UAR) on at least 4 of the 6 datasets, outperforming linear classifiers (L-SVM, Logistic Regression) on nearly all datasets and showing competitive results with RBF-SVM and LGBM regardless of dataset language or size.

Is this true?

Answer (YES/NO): NO